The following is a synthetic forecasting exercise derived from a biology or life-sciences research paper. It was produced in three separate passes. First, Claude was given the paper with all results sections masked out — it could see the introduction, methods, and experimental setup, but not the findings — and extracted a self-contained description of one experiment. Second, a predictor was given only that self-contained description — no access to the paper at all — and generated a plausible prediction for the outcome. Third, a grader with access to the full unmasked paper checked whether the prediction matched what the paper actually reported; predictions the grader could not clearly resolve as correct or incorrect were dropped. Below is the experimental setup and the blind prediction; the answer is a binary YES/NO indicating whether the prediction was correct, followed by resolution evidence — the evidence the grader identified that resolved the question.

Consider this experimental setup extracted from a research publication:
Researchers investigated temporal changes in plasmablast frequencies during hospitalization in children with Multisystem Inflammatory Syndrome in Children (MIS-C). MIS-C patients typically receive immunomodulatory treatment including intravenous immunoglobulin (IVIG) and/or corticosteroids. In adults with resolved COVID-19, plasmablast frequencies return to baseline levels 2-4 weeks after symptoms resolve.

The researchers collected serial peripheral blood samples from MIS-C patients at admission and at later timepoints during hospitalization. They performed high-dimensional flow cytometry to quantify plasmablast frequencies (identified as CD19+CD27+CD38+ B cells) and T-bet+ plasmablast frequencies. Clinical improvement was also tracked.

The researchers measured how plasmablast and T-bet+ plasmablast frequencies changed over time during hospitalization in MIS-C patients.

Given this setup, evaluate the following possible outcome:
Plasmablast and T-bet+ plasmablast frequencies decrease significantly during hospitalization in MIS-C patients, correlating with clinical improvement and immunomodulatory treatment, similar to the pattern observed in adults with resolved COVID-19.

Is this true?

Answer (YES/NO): YES